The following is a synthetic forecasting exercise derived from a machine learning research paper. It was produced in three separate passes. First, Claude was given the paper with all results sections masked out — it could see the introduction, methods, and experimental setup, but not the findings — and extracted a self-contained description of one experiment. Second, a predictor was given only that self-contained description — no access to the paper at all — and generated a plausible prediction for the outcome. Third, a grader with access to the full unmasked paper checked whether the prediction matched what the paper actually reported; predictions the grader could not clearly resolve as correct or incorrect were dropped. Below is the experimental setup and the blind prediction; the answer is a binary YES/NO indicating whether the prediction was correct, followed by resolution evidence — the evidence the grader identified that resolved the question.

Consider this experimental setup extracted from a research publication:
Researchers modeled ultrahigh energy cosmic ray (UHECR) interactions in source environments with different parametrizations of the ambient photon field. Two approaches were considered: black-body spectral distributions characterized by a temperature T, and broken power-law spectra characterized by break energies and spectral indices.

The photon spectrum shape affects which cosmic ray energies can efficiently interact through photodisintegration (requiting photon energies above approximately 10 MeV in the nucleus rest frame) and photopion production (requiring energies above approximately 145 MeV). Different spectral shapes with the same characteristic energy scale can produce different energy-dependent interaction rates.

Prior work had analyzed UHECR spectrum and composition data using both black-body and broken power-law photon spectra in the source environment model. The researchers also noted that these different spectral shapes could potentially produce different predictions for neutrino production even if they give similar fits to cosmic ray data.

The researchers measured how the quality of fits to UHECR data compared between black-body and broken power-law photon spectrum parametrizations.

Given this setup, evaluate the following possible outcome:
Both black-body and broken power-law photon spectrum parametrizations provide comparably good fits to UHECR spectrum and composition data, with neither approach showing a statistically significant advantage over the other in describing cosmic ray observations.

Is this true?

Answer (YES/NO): YES